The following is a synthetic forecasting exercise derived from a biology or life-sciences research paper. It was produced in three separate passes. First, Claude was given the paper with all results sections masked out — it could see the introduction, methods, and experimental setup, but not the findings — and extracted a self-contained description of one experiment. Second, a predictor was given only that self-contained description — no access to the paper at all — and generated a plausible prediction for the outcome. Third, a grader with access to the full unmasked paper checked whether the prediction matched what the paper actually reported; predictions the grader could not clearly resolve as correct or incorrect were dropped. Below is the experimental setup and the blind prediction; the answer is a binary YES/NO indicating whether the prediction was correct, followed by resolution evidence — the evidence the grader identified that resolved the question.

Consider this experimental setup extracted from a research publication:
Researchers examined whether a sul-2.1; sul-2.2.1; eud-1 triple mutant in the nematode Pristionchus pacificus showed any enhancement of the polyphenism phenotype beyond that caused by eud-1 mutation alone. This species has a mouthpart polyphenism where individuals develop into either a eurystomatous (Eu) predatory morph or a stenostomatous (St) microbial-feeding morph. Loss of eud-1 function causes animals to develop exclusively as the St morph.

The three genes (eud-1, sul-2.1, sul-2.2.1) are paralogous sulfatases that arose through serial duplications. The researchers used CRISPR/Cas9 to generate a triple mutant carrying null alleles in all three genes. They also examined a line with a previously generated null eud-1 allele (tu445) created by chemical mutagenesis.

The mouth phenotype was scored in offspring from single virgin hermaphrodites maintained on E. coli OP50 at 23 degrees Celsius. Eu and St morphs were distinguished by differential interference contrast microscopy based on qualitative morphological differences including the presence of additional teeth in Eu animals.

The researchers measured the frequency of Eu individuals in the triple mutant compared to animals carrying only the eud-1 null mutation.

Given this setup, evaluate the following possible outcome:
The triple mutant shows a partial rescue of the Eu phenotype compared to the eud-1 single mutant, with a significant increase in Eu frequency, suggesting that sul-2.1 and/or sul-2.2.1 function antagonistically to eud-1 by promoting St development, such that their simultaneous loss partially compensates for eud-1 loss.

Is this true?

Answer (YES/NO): NO